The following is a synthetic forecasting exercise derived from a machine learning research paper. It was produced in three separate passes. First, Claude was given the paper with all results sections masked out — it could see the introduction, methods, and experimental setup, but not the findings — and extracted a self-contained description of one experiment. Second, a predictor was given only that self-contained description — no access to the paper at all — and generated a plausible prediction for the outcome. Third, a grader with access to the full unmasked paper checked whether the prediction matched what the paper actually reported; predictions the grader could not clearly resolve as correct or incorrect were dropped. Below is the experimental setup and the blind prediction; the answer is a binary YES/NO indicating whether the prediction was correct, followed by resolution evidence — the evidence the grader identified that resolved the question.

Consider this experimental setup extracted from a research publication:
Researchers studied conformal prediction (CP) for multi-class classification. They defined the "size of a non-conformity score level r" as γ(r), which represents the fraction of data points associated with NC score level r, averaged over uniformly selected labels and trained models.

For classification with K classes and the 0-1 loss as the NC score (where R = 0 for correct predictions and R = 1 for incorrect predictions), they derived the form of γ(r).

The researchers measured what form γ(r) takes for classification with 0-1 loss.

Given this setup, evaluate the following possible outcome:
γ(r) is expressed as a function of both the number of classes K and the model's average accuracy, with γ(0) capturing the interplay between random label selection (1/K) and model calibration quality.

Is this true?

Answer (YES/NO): NO